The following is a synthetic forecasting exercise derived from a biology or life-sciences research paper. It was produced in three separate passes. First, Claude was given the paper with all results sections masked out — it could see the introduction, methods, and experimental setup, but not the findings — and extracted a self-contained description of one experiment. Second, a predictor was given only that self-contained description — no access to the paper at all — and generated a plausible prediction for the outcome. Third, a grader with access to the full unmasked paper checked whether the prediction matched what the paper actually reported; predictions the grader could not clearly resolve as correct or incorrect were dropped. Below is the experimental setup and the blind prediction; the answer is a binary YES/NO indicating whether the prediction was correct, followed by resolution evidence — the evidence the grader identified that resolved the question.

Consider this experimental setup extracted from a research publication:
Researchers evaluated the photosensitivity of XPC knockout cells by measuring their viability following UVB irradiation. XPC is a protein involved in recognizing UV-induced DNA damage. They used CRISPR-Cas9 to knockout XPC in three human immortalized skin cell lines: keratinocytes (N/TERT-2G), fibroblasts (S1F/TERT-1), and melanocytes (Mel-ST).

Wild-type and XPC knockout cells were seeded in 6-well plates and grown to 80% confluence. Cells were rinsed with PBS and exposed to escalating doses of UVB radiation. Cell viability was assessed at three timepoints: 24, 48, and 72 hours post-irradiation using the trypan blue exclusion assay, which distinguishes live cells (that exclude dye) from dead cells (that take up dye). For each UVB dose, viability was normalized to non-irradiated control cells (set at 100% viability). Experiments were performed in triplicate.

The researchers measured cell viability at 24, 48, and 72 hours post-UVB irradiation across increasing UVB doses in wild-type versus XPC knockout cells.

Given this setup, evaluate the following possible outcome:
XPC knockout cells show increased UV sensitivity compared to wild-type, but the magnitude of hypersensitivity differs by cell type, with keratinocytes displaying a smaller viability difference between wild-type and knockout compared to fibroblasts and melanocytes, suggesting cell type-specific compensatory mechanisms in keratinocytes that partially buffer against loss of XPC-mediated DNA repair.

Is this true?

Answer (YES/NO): NO